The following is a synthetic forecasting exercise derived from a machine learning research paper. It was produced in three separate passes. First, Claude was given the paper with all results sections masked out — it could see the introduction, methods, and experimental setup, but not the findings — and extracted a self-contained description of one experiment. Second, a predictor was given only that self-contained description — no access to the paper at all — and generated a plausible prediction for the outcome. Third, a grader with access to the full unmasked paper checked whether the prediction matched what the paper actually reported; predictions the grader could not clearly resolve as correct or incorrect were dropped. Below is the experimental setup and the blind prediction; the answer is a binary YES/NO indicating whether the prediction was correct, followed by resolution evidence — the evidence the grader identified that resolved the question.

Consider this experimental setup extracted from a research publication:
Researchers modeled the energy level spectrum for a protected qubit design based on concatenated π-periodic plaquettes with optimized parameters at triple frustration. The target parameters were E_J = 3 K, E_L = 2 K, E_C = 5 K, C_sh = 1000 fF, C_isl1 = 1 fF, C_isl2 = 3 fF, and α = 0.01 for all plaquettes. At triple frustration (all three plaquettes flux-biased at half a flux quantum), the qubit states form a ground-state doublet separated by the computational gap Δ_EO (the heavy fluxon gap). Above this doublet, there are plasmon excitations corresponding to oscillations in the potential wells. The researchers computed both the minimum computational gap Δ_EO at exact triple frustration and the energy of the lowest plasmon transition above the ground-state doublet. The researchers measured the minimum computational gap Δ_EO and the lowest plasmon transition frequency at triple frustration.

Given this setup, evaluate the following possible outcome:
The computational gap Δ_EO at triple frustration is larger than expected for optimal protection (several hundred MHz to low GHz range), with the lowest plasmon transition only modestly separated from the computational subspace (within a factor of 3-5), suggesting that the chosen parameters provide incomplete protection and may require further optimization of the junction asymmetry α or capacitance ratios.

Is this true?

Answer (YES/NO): NO